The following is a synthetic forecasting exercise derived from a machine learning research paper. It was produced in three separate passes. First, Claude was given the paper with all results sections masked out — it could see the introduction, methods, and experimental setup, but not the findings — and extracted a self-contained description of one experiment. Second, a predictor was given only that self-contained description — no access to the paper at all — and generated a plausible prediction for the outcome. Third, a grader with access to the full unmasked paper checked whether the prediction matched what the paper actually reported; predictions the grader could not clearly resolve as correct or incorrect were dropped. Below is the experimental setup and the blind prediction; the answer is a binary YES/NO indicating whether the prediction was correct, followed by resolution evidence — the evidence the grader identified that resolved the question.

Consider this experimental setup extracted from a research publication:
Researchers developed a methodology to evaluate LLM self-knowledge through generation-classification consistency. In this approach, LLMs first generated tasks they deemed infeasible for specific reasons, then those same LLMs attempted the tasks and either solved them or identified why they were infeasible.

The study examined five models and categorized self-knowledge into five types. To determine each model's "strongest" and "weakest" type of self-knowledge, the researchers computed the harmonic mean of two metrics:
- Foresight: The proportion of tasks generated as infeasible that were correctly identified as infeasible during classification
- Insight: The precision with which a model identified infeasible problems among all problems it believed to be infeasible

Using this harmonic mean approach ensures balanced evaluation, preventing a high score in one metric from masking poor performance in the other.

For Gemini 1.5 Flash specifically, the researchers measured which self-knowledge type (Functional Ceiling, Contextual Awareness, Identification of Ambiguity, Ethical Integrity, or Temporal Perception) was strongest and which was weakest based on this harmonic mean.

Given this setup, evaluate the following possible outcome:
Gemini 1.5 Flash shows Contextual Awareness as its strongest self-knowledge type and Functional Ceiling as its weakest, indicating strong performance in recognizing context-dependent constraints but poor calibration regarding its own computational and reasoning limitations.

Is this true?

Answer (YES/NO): NO